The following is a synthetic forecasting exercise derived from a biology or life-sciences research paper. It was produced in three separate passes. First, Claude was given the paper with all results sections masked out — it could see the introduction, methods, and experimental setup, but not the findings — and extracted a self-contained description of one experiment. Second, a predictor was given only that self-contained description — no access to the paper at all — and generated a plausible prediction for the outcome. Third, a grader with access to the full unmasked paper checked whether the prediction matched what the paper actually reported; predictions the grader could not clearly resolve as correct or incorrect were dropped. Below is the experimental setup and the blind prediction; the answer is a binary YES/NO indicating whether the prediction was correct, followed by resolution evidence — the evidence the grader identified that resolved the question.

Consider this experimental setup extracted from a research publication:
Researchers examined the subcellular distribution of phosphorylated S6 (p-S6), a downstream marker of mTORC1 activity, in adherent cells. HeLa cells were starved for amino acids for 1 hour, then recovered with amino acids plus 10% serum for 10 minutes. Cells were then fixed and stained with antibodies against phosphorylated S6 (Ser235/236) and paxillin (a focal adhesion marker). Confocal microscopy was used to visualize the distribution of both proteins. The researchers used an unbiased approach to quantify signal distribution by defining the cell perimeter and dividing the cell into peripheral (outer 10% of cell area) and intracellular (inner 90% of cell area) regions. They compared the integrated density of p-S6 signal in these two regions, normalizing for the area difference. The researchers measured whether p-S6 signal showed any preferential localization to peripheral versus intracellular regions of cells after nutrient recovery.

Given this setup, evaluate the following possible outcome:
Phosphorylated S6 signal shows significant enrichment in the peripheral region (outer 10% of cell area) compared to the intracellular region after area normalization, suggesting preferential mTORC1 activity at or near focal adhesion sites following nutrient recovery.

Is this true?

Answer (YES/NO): YES